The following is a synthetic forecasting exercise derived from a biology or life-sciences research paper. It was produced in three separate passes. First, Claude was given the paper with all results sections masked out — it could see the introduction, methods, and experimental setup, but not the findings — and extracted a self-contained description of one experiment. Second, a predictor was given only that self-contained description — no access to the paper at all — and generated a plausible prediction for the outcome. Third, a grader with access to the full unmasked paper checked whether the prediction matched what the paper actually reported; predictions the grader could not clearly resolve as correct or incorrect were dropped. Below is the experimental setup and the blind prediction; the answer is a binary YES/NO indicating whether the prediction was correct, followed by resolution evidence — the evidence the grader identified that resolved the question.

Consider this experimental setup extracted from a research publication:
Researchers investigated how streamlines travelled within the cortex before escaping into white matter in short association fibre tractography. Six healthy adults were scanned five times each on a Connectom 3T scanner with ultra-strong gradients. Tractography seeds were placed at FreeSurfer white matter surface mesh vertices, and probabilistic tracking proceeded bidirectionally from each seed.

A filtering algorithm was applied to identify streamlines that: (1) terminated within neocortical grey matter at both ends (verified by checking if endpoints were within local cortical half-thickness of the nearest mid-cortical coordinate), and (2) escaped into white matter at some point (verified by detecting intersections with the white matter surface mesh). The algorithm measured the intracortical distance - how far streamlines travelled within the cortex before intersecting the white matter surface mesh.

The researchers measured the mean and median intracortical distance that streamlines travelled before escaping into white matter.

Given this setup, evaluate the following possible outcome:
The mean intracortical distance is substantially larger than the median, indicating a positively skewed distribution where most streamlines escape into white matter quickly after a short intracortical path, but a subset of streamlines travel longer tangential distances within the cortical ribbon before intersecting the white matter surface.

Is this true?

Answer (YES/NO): YES